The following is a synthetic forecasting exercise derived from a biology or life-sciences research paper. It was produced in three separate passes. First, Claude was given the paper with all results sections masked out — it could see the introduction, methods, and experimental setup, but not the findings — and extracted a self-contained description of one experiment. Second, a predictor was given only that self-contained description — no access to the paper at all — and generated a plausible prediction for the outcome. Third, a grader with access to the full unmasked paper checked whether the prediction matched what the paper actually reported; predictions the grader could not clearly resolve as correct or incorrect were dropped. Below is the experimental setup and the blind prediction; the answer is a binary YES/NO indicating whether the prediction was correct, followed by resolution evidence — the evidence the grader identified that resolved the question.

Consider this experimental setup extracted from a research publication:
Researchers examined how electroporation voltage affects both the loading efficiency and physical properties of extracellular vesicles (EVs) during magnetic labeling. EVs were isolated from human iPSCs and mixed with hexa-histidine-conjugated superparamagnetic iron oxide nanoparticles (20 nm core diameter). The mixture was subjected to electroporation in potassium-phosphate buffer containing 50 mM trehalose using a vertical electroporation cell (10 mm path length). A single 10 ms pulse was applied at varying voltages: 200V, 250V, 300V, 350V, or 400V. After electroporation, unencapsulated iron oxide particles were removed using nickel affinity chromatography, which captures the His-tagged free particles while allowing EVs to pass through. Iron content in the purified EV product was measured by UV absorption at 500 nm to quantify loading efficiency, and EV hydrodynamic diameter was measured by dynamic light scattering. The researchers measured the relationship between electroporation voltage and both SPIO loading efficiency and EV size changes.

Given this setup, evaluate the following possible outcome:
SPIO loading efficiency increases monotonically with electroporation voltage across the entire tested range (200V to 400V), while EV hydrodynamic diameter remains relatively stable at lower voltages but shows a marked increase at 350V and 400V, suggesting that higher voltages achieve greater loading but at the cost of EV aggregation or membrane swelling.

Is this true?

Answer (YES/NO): NO